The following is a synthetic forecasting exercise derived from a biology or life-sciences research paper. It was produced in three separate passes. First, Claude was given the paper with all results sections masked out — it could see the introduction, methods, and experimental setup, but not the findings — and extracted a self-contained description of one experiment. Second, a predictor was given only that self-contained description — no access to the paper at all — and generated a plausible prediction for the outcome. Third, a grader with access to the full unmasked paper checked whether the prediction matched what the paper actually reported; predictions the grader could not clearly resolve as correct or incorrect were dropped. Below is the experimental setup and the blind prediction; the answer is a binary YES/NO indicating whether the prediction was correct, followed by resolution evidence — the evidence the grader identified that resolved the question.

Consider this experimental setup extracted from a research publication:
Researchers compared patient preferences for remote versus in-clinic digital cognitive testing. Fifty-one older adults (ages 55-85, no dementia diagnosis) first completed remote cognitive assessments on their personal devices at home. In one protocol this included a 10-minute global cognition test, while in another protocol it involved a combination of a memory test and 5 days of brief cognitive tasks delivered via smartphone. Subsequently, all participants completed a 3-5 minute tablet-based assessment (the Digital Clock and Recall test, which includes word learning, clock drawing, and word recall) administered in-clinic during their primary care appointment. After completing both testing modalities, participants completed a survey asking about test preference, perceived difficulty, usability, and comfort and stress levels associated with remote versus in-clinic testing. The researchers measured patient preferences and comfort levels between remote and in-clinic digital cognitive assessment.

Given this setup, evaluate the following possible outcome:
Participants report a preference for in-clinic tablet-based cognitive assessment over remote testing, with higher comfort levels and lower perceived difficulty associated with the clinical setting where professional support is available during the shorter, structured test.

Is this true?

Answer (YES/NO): NO